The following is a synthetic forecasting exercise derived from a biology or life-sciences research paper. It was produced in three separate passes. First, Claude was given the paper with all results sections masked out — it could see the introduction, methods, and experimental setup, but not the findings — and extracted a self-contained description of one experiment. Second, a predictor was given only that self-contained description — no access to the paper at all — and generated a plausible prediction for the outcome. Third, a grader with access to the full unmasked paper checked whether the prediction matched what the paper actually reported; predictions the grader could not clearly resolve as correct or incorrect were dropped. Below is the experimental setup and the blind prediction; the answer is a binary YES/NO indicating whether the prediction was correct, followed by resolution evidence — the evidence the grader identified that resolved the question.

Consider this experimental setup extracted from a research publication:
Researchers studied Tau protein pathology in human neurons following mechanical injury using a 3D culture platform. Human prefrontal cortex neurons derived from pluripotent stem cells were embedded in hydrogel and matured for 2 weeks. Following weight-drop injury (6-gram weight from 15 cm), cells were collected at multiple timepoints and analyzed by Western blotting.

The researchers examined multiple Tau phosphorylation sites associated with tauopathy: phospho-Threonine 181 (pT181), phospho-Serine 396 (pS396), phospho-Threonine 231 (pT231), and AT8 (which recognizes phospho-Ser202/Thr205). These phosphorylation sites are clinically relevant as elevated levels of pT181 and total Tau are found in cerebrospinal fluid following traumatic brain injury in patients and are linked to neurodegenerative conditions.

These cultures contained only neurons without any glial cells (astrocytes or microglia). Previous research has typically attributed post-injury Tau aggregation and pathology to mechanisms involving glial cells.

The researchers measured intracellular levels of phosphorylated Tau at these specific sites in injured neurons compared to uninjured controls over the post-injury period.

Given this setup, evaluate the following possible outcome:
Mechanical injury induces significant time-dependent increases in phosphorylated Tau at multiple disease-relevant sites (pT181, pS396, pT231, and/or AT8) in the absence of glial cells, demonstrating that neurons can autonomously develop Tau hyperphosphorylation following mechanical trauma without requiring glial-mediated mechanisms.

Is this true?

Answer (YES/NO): YES